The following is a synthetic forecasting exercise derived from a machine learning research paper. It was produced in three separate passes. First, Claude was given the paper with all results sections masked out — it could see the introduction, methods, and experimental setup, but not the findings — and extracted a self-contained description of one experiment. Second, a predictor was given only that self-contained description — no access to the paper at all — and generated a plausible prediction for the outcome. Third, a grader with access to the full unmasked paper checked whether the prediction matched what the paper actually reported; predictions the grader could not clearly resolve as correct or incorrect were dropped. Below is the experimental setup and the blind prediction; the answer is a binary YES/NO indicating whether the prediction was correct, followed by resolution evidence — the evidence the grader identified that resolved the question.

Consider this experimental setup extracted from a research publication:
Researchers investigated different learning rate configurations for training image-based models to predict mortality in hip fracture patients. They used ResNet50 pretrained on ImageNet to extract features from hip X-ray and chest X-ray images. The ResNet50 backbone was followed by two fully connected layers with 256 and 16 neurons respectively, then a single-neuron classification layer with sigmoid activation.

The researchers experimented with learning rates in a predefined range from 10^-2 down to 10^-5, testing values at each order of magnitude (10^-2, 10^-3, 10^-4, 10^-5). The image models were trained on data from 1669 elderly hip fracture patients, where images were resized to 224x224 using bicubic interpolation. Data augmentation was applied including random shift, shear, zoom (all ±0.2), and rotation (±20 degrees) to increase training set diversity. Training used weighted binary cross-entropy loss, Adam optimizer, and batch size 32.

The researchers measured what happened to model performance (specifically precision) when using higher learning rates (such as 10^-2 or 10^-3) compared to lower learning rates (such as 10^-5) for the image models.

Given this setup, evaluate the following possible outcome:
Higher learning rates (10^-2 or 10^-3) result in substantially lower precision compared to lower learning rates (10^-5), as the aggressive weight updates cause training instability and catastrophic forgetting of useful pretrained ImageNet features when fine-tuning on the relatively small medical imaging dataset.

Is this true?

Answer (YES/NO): YES